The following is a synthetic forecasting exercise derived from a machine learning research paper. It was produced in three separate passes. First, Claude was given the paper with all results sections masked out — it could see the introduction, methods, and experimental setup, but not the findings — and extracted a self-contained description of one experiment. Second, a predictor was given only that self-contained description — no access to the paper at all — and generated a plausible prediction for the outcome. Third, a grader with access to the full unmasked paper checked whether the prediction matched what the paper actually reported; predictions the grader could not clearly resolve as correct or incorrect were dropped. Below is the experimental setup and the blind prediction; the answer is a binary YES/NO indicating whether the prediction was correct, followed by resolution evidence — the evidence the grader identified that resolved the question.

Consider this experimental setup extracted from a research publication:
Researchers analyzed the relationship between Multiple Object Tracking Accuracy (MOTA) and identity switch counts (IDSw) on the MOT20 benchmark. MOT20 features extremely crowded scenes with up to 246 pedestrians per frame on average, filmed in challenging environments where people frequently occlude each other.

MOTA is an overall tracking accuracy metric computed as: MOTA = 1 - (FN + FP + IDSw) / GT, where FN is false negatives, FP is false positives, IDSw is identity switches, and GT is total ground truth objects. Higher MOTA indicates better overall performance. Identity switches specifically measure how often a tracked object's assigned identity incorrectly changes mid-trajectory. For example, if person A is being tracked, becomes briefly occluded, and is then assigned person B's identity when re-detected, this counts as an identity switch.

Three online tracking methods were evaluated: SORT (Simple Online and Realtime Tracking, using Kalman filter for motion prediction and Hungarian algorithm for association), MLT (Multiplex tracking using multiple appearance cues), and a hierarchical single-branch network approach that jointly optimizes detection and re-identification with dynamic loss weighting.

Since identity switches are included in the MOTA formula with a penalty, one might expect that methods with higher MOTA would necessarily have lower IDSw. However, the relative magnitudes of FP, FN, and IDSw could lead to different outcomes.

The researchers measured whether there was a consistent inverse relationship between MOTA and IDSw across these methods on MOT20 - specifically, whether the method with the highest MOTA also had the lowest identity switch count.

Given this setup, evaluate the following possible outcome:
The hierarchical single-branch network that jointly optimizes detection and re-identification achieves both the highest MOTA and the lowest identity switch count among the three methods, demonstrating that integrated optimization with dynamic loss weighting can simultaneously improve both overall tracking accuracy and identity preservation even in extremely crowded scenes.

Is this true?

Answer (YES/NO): NO